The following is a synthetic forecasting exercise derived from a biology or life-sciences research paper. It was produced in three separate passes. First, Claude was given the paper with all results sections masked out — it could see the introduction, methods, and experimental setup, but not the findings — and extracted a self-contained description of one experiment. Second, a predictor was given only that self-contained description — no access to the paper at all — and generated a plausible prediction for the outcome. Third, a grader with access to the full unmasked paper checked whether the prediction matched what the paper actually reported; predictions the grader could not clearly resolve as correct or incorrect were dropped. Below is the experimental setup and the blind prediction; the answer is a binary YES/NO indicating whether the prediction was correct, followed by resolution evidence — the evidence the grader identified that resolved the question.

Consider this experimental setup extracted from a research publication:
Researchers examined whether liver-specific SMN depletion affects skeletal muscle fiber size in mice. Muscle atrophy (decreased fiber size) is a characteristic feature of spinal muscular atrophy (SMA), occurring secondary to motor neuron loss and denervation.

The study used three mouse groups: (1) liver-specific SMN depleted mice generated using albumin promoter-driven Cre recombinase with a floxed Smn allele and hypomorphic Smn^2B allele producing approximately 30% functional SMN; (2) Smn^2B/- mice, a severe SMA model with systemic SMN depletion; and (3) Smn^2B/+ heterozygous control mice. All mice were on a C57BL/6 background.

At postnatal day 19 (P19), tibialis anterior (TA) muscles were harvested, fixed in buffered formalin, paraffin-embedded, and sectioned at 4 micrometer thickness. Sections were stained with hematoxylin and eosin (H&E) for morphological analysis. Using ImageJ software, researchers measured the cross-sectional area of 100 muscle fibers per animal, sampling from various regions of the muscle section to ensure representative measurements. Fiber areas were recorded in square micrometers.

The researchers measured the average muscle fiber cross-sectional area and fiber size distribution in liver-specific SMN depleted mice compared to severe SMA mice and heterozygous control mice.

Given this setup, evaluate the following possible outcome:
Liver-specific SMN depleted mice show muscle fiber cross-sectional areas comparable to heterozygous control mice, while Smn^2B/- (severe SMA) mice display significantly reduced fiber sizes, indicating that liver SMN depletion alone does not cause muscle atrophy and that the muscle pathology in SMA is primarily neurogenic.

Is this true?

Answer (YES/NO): YES